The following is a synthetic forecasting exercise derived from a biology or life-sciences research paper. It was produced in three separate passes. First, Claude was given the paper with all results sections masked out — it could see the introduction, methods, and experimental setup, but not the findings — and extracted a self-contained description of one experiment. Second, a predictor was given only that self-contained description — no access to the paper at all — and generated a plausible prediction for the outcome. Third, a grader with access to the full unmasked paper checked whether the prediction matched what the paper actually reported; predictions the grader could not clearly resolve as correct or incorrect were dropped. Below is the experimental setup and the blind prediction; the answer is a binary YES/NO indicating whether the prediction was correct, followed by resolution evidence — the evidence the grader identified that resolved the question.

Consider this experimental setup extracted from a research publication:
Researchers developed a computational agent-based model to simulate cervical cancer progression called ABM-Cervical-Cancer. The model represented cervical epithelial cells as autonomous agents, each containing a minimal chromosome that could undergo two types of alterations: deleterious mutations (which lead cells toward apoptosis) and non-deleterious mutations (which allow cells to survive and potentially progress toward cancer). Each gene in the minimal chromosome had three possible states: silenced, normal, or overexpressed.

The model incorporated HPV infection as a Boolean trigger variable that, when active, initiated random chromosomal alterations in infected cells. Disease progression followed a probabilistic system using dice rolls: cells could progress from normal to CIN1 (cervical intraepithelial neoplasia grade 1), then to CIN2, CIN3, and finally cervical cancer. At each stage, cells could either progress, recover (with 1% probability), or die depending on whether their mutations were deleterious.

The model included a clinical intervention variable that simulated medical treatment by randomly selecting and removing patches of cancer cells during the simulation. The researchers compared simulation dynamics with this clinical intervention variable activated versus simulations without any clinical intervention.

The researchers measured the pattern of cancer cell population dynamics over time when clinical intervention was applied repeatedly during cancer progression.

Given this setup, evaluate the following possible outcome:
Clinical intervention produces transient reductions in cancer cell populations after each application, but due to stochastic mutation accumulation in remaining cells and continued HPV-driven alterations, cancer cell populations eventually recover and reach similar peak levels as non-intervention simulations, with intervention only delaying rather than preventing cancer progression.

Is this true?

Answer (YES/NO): NO